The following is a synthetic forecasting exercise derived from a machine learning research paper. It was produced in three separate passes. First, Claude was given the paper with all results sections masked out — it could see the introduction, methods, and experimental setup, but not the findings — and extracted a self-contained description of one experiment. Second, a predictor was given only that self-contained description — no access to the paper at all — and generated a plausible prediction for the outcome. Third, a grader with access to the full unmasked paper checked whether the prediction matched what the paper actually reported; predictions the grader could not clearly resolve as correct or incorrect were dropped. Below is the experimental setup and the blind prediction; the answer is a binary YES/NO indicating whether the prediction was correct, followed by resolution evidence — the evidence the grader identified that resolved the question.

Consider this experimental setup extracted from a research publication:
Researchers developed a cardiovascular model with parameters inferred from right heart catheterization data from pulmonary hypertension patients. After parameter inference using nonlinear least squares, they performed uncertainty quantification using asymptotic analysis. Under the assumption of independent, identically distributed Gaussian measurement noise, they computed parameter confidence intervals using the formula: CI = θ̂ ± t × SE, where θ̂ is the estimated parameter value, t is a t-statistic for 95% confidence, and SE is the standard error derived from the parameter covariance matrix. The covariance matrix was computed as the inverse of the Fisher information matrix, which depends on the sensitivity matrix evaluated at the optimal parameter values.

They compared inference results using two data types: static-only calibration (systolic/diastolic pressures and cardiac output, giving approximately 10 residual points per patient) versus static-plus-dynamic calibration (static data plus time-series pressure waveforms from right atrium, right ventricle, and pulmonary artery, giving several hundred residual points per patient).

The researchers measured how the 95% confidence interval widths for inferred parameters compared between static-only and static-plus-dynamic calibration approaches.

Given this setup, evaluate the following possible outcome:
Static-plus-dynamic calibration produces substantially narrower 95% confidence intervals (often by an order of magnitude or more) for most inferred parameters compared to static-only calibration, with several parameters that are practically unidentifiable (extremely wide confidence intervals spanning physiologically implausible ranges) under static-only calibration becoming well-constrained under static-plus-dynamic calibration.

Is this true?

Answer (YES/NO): NO